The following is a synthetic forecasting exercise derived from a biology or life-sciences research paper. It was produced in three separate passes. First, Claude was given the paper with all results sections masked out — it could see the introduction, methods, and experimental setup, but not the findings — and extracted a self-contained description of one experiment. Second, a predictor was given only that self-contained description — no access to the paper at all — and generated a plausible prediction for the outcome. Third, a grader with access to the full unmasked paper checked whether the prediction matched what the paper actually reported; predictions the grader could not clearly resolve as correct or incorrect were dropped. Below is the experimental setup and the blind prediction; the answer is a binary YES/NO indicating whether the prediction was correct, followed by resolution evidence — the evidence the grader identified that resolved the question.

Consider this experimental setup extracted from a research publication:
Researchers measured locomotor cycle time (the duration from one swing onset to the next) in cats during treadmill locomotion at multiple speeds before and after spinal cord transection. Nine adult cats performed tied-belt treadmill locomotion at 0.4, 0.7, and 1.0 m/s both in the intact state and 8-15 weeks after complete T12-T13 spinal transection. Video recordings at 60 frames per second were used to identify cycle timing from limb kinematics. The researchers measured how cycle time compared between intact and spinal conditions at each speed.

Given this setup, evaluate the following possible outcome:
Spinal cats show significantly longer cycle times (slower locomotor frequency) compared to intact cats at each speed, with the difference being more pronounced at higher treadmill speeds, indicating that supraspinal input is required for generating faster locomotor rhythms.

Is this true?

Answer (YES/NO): NO